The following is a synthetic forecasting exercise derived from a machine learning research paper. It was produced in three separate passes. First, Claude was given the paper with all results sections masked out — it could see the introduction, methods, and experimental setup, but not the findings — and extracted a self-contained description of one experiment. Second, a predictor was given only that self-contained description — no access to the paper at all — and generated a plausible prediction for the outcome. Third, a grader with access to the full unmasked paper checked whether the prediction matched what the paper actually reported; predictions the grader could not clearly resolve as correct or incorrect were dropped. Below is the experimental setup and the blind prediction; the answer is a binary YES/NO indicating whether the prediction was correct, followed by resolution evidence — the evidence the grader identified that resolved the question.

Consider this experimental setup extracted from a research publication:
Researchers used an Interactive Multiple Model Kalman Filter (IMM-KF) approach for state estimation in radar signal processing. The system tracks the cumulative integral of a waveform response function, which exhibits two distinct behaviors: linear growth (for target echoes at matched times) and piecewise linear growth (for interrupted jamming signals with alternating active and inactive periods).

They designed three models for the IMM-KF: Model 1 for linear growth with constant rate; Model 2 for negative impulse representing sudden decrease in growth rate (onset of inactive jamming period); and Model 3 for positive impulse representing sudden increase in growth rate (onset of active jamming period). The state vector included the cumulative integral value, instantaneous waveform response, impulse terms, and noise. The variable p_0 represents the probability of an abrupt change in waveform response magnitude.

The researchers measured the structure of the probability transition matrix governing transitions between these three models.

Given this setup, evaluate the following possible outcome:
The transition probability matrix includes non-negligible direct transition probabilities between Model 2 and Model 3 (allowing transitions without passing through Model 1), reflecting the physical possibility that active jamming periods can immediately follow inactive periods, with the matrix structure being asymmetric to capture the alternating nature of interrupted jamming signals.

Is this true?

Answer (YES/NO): NO